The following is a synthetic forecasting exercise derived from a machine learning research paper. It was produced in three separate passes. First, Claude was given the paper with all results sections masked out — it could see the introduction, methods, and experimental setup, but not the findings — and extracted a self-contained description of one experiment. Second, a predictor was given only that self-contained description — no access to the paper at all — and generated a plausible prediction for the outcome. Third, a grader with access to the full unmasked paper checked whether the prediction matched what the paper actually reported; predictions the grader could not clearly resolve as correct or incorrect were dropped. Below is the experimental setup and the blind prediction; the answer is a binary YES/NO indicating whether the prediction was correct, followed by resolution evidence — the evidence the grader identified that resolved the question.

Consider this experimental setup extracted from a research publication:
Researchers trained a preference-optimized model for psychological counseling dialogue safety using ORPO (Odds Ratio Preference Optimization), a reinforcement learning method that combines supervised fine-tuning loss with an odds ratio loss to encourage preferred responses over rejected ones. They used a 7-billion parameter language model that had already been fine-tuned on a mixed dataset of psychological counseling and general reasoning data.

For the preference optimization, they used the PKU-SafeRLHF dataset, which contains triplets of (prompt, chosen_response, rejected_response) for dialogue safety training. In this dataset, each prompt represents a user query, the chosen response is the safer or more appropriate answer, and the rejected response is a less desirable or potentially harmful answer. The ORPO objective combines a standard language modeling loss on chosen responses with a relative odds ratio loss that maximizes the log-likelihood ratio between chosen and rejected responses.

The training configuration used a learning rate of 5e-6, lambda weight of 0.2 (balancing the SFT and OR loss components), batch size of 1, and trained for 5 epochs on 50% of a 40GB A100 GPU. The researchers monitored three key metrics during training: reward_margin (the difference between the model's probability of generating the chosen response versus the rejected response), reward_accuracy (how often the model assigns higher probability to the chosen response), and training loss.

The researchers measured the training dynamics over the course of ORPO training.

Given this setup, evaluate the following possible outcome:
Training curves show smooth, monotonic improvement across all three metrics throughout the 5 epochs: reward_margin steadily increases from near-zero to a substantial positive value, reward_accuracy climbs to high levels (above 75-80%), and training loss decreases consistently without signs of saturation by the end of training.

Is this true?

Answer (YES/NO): NO